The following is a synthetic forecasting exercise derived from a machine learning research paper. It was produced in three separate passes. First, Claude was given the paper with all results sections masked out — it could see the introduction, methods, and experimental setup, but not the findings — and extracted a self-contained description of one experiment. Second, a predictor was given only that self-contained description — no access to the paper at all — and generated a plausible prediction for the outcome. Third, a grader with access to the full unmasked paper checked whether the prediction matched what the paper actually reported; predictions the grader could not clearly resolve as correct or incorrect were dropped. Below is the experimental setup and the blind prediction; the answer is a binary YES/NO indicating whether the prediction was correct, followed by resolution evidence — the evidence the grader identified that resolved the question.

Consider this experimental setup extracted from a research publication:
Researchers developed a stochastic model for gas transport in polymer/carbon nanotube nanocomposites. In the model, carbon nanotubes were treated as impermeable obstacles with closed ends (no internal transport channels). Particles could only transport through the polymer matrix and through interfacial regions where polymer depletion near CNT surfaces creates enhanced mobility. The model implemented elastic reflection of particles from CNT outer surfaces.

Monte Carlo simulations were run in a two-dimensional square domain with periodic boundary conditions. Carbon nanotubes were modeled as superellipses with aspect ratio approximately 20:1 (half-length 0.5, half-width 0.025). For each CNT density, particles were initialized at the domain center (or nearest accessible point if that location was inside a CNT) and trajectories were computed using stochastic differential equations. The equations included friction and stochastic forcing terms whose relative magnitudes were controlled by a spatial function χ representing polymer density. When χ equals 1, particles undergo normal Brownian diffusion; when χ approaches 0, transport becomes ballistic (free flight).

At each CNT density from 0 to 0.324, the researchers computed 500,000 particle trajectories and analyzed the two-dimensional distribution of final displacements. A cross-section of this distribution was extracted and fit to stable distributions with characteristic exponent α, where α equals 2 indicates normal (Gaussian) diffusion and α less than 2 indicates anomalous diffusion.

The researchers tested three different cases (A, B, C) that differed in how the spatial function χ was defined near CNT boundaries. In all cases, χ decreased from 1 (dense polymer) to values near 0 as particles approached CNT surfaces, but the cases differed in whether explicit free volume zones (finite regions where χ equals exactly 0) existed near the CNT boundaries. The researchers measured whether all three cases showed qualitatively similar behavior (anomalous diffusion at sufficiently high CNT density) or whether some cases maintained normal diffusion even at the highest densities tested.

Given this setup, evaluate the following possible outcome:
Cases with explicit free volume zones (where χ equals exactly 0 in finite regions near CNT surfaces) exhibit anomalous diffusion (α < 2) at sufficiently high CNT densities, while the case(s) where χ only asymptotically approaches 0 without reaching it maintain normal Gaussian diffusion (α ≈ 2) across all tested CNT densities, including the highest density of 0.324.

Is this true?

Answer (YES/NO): NO